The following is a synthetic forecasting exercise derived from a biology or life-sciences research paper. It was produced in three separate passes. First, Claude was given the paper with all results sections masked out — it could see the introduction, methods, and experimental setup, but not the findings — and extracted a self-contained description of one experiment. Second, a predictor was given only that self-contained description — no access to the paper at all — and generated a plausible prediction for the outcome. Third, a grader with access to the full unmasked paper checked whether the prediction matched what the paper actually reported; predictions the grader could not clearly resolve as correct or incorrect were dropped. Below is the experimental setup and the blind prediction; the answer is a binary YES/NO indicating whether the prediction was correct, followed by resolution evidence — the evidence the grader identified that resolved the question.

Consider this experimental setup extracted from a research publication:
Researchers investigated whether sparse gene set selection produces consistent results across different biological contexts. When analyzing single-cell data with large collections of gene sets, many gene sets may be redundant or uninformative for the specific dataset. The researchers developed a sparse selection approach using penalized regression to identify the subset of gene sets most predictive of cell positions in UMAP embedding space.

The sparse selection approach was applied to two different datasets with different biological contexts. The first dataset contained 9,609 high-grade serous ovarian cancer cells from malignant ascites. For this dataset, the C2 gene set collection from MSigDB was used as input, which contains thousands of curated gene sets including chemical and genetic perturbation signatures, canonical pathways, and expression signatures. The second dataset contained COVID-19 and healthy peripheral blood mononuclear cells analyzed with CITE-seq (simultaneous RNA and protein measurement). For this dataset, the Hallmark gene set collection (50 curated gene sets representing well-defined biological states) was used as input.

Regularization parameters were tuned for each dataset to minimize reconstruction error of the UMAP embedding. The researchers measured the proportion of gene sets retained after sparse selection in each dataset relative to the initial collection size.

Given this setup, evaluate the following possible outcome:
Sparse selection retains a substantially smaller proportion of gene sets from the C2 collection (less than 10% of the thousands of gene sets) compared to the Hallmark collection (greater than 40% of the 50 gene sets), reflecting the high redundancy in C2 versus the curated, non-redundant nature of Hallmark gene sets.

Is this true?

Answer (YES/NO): YES